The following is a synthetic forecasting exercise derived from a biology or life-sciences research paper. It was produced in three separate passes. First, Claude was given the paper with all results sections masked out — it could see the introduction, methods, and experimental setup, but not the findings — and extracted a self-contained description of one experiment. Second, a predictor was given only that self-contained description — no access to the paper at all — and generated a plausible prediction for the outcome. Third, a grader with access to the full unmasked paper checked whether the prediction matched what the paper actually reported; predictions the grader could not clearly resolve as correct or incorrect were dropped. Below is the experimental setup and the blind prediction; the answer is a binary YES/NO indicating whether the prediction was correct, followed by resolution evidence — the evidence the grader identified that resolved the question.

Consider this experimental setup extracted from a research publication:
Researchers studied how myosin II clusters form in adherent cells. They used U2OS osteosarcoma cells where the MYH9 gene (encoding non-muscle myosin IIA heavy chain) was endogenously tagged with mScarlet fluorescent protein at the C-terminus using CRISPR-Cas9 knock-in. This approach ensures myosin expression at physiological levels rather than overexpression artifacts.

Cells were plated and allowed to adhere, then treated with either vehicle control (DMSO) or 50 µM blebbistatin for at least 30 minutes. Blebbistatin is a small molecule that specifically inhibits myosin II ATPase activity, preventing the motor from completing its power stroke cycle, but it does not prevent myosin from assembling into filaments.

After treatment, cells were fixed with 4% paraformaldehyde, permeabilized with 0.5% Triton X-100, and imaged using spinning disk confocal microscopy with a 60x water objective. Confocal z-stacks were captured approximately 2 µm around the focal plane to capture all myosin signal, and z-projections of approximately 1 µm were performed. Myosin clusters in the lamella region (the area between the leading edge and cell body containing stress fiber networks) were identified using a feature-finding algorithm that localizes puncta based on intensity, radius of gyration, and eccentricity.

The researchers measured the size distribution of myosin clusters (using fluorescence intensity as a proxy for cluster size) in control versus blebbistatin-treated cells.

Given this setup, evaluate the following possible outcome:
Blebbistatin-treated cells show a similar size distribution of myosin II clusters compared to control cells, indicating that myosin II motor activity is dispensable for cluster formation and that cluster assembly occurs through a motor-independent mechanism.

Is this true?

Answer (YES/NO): NO